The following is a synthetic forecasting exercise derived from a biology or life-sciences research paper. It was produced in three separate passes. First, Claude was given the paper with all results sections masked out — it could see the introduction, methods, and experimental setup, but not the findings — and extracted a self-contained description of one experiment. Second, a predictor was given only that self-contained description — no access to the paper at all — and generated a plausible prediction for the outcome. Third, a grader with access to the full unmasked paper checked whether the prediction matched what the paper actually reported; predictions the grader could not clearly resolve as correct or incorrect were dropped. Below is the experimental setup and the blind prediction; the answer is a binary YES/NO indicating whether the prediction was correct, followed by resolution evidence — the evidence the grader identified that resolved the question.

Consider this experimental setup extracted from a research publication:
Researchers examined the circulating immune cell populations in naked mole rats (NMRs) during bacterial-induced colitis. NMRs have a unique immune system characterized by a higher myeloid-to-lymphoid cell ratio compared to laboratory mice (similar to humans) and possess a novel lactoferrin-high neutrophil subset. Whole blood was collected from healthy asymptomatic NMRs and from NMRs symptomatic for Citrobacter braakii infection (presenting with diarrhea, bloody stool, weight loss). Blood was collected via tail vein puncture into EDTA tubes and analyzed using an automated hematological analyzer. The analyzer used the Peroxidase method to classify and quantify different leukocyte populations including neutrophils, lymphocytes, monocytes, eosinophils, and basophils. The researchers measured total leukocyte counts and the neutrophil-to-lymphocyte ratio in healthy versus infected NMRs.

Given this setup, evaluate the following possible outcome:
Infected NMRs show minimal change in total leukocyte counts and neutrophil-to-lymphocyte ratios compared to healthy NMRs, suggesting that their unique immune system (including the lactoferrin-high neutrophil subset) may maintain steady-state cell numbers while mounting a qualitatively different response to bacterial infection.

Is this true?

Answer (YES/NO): NO